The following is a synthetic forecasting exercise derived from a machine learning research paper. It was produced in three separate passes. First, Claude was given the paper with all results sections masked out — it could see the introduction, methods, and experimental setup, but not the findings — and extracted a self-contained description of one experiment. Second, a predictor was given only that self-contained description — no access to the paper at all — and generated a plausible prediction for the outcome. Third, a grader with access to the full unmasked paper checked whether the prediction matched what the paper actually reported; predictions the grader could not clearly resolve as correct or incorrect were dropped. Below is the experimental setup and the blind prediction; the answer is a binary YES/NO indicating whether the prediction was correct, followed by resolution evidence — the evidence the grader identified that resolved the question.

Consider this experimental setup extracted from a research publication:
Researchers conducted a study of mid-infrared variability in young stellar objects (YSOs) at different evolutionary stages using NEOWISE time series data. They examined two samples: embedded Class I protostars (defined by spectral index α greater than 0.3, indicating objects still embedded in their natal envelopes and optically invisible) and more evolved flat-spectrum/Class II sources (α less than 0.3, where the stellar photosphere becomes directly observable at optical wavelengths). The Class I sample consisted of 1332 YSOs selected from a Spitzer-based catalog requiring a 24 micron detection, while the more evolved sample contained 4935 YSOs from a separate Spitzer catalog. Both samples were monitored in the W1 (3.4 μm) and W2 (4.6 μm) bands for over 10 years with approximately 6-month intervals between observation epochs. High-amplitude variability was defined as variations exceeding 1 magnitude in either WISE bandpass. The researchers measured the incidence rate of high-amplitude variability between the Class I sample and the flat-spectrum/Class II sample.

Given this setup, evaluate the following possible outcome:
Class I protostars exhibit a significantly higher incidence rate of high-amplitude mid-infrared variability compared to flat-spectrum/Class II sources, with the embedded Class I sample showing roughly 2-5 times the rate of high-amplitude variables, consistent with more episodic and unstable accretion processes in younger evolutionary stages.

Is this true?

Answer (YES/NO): YES